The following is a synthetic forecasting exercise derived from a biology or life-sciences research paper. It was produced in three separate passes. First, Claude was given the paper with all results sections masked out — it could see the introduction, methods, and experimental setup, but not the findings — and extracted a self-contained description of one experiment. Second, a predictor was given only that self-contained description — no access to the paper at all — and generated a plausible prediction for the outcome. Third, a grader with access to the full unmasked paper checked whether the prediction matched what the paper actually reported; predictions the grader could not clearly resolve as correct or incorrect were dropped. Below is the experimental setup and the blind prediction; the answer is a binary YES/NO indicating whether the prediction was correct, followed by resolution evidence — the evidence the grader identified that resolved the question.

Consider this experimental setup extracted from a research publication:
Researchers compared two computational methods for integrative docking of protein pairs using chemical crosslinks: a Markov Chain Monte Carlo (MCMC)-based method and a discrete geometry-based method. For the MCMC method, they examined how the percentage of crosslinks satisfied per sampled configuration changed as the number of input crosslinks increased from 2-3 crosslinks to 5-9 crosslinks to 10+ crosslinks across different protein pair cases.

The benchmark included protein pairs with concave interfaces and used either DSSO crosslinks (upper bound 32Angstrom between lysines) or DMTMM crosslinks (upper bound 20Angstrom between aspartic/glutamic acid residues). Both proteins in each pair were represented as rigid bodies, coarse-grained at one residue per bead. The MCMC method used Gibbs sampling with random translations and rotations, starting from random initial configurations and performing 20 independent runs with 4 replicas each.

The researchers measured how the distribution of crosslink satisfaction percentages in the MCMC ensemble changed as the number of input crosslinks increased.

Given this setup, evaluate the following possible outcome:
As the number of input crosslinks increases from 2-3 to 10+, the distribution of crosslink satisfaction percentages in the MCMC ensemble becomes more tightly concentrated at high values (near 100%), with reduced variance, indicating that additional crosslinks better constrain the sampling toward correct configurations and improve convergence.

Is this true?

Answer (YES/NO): YES